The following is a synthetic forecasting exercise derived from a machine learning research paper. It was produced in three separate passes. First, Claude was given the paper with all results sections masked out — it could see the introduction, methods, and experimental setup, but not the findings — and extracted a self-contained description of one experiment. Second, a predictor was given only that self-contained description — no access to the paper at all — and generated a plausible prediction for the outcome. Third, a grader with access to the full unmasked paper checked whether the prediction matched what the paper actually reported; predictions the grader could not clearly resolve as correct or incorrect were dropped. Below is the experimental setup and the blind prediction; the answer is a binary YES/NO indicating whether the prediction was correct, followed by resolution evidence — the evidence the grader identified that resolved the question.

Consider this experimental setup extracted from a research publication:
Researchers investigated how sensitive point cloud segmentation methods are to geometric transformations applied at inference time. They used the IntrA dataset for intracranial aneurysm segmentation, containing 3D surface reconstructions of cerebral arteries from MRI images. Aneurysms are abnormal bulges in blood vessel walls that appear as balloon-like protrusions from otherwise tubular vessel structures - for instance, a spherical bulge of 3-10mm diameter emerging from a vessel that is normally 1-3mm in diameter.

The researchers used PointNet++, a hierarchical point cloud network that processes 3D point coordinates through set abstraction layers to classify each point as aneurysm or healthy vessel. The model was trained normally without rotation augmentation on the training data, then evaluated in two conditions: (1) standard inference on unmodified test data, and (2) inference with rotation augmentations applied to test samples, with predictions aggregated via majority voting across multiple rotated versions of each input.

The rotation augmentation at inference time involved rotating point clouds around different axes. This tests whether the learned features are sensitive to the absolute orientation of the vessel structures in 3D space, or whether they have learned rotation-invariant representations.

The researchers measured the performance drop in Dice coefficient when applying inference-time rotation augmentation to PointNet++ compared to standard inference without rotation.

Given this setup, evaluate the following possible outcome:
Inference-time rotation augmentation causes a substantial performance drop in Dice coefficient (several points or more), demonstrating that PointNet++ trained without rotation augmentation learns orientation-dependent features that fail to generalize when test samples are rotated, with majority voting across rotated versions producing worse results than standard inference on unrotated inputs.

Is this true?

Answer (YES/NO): YES